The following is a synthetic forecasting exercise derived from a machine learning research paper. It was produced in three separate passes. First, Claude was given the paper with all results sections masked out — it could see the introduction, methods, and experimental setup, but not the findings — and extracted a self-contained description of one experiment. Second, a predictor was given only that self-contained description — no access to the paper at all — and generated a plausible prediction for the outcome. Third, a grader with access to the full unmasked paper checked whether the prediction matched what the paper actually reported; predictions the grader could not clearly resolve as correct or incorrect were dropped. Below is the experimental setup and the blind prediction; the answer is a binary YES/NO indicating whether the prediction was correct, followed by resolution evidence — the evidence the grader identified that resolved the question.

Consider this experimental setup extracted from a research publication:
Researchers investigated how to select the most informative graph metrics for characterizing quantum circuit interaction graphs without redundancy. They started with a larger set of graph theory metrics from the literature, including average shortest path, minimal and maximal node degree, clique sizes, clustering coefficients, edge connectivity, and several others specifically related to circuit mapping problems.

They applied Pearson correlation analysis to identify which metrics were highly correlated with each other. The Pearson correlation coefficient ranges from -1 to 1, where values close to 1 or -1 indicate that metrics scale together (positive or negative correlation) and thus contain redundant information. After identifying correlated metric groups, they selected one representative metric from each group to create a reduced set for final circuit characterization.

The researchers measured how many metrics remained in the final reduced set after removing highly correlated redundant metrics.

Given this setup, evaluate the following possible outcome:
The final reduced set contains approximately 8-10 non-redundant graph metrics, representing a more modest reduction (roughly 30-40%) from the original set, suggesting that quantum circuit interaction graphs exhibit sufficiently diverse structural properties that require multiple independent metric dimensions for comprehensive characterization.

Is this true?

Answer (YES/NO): NO